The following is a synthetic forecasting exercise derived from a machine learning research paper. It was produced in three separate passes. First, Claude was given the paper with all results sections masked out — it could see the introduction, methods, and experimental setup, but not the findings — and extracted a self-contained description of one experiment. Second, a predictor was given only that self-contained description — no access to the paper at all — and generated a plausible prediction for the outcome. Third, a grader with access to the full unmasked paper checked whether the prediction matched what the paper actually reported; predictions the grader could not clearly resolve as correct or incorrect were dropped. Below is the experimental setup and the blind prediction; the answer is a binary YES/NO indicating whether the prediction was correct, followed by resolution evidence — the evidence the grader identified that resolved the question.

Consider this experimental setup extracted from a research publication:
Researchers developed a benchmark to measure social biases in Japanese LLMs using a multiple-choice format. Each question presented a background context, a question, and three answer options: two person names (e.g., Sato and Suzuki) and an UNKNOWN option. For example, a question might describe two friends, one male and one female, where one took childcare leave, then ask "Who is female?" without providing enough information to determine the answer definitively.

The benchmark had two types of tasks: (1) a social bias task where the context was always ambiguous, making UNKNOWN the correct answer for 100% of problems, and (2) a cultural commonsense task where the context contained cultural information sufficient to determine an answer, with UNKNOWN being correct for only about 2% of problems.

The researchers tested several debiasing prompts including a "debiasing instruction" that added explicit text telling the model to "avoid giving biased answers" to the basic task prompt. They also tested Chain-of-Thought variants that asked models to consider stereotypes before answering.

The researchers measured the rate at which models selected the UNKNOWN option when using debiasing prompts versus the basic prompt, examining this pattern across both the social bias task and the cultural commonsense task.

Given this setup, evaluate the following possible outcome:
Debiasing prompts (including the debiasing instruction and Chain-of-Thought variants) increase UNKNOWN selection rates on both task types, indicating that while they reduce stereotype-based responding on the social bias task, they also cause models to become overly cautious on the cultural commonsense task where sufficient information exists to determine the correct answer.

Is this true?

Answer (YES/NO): YES